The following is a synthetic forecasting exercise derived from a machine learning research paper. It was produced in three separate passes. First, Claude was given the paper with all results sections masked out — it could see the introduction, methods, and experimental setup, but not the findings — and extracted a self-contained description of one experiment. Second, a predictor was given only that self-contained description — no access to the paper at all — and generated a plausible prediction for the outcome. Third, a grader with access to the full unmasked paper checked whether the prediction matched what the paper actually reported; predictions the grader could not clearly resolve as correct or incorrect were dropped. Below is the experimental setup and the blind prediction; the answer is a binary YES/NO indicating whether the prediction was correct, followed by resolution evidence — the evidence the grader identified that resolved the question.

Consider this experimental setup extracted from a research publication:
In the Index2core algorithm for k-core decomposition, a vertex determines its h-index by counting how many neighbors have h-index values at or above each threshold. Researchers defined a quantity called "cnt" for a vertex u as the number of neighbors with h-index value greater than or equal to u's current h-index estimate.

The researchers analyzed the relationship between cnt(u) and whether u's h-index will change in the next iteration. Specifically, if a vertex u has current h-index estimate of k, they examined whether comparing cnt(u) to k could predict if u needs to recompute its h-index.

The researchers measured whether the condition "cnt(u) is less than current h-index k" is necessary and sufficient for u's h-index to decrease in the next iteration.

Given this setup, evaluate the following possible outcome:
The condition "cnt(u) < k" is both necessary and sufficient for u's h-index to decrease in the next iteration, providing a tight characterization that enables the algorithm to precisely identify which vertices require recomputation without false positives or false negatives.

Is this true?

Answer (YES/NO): YES